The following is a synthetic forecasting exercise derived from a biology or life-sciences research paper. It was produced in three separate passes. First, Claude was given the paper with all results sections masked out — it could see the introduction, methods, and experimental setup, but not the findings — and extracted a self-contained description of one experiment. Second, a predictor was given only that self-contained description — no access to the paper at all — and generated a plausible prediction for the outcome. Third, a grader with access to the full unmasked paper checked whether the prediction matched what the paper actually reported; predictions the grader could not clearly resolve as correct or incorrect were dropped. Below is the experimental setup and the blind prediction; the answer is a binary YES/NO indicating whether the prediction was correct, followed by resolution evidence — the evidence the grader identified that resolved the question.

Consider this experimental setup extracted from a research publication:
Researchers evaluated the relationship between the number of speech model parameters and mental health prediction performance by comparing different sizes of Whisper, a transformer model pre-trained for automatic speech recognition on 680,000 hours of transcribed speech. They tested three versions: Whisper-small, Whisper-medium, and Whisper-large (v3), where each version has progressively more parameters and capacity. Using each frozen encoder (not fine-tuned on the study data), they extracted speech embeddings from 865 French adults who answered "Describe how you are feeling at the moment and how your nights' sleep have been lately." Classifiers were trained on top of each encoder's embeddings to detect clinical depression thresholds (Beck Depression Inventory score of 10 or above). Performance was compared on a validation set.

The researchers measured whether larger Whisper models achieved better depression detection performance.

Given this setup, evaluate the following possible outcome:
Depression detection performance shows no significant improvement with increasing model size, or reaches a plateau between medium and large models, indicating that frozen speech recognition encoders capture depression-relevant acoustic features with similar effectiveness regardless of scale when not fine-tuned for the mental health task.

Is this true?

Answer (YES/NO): NO